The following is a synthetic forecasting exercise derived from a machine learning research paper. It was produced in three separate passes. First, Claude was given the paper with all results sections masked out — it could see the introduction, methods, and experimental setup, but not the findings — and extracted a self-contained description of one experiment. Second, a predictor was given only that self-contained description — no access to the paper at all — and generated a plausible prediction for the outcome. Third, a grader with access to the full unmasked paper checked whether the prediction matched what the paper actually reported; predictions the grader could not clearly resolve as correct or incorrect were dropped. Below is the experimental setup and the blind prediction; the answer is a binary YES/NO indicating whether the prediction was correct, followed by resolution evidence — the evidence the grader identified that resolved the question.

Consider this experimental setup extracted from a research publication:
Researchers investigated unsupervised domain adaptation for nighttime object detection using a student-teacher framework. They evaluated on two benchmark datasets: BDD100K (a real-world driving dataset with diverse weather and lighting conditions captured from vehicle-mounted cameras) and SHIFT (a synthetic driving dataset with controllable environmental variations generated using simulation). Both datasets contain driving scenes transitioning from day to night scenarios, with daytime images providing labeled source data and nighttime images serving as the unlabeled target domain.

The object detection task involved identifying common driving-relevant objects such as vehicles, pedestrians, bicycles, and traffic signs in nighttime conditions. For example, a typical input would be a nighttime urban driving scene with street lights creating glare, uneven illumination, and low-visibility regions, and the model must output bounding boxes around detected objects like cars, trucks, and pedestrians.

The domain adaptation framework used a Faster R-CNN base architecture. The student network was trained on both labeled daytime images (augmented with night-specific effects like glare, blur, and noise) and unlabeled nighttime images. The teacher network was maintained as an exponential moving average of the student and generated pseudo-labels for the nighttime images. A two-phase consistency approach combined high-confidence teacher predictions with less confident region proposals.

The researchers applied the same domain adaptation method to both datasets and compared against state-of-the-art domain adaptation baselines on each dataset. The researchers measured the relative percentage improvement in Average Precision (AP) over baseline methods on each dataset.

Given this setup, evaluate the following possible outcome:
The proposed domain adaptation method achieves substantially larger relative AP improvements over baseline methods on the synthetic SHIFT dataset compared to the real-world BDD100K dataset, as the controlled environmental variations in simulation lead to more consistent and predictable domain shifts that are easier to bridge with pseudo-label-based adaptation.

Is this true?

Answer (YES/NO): YES